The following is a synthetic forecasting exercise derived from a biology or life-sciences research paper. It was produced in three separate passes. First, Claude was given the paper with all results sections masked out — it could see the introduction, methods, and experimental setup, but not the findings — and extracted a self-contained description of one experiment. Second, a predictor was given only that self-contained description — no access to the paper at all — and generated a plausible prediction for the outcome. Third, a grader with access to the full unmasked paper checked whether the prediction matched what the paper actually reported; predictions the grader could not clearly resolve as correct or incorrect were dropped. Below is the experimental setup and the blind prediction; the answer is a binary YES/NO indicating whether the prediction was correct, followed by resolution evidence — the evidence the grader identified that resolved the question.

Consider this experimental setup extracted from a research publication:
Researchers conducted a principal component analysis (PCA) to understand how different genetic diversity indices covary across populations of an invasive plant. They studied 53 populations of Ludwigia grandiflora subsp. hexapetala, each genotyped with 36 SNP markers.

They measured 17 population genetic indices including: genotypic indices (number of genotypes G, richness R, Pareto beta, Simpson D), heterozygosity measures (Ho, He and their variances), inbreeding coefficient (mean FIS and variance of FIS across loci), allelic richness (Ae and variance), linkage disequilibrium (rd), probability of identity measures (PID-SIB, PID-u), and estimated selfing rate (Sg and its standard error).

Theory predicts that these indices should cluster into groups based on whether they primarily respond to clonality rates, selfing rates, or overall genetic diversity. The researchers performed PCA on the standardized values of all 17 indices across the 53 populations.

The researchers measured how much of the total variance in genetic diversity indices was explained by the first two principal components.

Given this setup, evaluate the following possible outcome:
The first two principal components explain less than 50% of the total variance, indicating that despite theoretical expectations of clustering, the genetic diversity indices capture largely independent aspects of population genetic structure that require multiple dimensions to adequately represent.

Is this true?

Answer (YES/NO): NO